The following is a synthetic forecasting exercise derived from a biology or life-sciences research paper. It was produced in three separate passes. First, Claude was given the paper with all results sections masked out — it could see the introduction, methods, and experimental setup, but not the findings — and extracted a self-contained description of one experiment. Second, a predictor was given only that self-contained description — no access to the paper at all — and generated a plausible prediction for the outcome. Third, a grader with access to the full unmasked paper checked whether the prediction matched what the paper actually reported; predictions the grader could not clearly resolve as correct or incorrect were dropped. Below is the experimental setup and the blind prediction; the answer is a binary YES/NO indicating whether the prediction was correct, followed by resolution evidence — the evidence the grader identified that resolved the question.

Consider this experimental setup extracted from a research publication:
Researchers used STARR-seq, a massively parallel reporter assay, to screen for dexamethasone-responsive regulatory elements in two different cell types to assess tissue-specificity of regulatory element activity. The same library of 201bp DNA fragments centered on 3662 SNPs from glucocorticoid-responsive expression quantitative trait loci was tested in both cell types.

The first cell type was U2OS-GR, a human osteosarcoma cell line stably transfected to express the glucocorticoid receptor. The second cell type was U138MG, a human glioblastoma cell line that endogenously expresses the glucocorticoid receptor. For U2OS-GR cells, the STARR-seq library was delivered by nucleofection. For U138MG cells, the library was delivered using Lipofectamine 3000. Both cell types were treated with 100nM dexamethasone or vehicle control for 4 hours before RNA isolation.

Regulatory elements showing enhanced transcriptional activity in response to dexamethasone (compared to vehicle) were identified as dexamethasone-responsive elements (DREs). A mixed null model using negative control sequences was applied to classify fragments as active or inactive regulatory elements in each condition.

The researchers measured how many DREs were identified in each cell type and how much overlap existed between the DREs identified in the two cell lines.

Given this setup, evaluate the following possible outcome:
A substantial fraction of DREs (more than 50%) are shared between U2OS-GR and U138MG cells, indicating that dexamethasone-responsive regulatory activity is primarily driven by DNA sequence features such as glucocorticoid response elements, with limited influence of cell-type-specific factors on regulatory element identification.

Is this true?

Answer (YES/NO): NO